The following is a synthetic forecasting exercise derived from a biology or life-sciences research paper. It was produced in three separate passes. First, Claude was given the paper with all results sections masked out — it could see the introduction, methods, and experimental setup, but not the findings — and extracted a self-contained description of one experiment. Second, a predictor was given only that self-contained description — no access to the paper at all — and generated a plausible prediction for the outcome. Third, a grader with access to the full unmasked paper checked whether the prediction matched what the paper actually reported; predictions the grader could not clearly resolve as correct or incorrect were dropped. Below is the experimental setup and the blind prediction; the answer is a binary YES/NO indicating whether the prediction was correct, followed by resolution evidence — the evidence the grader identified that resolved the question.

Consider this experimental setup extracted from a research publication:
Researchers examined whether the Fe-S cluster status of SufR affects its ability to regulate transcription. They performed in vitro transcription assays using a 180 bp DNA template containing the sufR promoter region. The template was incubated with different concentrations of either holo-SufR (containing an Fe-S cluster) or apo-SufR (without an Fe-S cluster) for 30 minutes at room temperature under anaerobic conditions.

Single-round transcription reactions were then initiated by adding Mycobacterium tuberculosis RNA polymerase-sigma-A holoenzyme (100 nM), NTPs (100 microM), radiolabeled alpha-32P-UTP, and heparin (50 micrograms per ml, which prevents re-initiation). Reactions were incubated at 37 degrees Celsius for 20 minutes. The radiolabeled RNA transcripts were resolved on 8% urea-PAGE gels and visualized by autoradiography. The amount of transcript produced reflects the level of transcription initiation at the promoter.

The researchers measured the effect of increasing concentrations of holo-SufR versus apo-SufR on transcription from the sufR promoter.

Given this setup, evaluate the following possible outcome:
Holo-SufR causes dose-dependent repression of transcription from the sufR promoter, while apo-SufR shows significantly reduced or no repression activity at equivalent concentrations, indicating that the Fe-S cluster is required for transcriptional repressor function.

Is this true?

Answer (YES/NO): YES